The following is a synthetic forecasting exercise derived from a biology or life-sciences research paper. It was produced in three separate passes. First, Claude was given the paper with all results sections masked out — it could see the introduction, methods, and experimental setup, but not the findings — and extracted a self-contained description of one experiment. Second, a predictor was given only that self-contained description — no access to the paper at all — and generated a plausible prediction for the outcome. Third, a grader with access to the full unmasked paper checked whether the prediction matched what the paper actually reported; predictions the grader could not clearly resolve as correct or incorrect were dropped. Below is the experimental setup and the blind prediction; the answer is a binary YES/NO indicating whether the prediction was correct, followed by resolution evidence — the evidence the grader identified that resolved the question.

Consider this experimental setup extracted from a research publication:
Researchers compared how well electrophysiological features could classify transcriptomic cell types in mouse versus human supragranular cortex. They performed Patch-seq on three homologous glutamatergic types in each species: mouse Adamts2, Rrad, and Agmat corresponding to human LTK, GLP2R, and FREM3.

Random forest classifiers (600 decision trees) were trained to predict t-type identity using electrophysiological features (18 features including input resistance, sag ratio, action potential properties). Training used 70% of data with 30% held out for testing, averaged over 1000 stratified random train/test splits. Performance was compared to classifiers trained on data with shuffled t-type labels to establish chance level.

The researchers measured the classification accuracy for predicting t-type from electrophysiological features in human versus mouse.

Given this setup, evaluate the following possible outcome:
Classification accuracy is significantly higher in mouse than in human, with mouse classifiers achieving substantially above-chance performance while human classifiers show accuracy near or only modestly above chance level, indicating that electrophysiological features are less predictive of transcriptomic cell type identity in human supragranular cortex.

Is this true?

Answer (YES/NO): NO